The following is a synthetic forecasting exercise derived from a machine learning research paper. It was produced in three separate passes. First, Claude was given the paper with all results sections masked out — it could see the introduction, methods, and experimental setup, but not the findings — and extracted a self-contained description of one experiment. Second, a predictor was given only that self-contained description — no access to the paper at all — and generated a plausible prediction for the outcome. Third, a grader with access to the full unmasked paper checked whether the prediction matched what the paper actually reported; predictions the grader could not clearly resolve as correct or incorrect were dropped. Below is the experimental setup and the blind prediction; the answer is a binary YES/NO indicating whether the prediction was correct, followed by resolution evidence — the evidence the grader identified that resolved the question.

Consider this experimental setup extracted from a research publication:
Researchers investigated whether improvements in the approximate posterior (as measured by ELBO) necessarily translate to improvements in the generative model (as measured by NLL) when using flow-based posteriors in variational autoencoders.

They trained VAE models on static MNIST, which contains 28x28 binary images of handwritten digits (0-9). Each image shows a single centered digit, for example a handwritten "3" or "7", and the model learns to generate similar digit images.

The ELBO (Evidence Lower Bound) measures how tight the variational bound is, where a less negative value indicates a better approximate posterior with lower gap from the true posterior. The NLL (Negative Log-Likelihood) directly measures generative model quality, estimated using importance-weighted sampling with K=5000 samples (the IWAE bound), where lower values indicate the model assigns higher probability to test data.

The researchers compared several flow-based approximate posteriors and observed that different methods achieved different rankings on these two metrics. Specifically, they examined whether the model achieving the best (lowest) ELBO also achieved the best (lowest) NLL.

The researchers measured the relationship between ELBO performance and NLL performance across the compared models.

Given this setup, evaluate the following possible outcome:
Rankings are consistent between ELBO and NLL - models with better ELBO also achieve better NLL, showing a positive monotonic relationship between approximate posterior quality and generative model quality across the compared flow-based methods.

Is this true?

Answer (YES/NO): NO